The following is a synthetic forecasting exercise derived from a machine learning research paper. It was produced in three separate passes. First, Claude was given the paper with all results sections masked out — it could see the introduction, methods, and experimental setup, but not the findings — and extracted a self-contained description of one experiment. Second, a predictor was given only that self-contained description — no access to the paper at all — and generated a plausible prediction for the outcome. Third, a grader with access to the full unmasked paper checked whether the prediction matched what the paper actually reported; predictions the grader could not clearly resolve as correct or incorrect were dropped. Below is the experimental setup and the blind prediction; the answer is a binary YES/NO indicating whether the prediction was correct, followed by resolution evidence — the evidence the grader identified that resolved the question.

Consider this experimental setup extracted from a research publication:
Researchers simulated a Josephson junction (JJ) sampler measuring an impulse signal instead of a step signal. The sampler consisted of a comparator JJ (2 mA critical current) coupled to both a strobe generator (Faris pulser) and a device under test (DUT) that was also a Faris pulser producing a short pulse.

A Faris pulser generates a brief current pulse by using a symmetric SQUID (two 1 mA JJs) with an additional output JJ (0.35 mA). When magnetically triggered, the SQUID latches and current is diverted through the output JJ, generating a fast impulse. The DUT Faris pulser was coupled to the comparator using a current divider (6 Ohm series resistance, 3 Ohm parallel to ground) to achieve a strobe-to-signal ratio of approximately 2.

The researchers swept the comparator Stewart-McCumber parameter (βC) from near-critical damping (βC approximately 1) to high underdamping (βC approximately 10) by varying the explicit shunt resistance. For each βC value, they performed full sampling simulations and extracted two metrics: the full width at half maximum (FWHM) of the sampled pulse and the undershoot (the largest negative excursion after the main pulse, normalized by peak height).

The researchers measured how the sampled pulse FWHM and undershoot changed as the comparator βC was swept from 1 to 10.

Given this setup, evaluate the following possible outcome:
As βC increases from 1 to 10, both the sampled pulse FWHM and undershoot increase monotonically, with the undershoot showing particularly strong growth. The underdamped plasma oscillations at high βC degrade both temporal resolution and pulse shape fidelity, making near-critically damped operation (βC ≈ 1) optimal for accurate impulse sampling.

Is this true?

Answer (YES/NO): NO